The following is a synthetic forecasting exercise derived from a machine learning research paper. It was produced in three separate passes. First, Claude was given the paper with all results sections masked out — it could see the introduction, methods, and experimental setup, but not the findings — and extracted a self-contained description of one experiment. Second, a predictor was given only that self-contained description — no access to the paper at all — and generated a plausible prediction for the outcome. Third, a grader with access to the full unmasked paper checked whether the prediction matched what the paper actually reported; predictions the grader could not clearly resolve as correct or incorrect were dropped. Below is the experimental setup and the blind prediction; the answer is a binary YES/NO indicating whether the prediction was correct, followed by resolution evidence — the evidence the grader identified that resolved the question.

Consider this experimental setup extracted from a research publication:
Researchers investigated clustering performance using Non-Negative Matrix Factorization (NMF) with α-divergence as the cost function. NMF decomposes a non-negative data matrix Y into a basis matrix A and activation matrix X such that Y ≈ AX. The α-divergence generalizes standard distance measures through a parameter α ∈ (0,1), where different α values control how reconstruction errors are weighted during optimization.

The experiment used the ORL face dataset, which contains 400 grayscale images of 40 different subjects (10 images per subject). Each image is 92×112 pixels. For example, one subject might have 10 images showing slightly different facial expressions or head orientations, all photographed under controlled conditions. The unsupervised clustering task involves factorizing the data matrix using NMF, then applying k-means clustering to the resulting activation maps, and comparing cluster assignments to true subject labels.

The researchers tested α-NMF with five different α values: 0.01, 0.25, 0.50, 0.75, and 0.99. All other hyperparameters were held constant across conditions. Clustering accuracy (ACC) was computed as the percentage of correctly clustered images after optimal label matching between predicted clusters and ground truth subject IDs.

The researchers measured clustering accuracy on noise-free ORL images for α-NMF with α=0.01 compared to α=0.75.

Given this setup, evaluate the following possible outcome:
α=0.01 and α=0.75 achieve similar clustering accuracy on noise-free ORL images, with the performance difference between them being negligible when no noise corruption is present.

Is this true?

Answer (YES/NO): NO